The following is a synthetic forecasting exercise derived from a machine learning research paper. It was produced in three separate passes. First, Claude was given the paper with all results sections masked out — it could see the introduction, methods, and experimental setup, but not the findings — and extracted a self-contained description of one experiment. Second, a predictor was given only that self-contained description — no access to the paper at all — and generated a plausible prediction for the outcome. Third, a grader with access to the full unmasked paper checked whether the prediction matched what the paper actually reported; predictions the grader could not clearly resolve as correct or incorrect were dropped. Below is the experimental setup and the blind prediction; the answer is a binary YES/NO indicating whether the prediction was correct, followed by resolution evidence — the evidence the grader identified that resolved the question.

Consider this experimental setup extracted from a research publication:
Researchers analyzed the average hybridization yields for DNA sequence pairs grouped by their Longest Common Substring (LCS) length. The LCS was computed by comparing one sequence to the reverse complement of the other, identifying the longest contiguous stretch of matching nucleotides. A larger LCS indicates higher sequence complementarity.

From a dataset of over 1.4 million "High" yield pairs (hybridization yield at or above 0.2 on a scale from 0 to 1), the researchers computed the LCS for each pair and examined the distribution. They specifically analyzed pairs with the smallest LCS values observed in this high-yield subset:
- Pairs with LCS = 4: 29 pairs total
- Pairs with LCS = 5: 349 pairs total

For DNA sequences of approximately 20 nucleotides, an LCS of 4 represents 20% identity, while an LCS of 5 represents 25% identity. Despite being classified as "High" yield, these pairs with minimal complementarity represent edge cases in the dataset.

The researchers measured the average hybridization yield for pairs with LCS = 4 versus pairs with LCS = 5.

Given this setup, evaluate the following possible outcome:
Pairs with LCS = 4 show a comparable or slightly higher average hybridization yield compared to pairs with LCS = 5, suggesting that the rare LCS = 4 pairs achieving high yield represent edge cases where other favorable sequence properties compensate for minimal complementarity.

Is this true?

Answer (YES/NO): NO